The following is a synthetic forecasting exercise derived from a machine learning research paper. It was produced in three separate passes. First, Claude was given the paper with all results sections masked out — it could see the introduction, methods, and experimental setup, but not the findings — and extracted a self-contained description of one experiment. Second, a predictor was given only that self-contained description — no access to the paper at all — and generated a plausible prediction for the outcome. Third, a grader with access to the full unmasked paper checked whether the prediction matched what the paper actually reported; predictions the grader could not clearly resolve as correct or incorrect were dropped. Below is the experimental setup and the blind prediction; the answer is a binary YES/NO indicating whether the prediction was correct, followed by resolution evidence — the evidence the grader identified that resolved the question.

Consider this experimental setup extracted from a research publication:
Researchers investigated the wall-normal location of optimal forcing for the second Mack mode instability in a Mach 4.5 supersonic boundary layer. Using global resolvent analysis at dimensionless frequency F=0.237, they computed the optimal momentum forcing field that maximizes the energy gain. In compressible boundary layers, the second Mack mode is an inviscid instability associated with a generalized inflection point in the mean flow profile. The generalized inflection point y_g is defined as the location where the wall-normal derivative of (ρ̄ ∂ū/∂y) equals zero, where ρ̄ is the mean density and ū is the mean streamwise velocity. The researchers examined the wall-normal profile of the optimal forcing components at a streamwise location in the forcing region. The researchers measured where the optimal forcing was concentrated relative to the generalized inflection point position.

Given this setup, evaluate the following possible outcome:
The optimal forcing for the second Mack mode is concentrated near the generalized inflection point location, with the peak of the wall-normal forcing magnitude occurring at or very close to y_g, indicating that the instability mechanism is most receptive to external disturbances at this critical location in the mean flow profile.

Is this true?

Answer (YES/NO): YES